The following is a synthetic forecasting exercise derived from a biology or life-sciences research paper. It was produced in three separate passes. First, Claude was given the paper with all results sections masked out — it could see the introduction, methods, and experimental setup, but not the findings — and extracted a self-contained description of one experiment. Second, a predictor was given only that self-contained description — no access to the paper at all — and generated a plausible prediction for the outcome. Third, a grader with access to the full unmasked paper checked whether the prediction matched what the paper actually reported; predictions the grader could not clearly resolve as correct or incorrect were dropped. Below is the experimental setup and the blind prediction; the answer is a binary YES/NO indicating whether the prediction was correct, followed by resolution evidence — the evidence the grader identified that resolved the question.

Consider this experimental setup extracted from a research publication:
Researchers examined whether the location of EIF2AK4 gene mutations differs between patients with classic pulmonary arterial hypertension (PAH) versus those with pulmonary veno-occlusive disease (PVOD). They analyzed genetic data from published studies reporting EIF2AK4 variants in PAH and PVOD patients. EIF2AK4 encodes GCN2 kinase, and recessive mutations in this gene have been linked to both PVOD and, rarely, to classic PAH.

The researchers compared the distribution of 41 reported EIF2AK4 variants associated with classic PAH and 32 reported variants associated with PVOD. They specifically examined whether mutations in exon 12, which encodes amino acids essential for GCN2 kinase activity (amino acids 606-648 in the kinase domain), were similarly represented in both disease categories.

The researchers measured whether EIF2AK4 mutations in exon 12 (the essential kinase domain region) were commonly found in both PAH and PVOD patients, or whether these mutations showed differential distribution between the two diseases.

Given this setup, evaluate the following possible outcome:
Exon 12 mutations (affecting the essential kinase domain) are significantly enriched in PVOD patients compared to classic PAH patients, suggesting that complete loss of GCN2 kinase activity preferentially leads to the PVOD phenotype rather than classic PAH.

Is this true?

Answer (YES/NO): NO